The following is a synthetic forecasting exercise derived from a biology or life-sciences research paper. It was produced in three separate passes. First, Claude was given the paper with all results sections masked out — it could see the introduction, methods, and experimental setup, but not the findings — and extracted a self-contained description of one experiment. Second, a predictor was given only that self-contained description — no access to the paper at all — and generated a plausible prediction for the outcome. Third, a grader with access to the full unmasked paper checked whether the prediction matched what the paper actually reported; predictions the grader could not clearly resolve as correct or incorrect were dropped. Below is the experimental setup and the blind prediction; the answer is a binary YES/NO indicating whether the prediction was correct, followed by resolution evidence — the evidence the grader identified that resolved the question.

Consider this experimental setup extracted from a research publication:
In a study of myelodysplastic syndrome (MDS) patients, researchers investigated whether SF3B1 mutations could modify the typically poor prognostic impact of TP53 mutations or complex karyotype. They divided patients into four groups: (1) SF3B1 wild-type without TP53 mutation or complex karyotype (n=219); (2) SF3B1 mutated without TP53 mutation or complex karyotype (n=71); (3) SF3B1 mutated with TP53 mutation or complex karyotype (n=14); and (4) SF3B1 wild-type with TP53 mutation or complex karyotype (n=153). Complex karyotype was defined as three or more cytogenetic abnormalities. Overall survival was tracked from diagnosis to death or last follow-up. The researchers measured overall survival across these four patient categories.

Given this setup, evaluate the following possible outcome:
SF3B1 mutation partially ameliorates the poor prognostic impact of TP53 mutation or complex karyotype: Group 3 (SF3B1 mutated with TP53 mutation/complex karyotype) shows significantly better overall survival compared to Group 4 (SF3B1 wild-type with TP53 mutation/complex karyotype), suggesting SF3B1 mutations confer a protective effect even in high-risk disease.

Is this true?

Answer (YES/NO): YES